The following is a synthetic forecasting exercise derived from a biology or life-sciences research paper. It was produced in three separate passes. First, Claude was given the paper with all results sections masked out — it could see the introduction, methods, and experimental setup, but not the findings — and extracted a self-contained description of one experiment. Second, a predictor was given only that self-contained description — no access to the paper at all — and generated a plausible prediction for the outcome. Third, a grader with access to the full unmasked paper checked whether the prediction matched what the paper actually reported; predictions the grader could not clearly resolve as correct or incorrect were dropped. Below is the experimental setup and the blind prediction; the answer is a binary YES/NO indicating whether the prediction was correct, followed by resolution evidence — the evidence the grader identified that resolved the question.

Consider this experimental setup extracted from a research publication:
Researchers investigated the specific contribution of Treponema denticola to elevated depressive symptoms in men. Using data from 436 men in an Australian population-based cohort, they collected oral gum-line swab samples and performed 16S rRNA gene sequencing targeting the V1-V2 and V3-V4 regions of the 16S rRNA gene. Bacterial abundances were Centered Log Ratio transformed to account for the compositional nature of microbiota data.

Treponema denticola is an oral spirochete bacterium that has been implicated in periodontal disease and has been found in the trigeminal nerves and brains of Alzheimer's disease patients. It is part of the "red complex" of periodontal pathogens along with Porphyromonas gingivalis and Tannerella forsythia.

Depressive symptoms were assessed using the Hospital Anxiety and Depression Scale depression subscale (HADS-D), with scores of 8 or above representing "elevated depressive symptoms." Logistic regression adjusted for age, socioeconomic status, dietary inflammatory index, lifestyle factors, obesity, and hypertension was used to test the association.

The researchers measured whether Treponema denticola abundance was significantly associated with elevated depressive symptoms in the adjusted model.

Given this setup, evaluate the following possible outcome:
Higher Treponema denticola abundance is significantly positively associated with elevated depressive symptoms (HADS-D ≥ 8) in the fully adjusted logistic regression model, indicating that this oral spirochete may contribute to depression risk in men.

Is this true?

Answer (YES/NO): NO